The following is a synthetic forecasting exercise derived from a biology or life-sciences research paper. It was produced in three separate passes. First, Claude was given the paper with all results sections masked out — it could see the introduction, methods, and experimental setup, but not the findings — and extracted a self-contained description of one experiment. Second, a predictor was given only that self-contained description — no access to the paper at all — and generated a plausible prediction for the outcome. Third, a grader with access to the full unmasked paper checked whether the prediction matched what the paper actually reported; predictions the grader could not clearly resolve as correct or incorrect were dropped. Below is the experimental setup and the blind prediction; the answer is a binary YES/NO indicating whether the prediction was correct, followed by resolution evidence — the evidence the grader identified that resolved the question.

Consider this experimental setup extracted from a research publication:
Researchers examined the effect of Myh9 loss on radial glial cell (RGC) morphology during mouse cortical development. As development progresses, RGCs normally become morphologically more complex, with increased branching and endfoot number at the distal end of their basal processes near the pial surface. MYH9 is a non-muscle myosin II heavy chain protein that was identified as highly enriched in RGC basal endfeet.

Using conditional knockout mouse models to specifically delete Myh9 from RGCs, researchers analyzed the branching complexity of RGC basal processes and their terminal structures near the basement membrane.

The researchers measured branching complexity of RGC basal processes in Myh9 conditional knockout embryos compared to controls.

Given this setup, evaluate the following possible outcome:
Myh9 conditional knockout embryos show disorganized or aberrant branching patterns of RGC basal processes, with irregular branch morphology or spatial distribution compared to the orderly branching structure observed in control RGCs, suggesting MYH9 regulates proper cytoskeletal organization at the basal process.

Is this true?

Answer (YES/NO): NO